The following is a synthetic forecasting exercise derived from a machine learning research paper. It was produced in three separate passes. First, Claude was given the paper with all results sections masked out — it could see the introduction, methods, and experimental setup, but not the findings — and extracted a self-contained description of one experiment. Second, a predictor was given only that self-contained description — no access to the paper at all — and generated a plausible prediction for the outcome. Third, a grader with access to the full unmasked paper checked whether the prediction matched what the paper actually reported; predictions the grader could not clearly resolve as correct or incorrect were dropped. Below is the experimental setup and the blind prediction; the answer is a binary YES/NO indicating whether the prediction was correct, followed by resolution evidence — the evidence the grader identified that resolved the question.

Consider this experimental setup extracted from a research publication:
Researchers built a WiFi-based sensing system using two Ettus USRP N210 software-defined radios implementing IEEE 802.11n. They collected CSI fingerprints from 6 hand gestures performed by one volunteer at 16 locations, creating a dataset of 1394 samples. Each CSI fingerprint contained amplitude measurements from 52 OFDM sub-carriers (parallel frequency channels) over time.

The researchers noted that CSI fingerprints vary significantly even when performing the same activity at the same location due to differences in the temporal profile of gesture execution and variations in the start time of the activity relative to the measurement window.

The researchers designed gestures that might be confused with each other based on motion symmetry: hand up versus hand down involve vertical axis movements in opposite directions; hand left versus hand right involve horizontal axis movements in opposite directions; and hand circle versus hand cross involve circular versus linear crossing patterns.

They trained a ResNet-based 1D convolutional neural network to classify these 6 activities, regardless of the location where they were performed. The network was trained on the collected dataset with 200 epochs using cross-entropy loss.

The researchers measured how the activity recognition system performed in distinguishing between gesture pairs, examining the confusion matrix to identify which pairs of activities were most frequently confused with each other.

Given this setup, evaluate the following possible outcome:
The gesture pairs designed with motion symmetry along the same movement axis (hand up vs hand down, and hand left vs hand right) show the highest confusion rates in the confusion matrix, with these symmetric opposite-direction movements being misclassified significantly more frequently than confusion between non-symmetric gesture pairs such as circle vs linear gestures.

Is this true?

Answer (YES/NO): NO